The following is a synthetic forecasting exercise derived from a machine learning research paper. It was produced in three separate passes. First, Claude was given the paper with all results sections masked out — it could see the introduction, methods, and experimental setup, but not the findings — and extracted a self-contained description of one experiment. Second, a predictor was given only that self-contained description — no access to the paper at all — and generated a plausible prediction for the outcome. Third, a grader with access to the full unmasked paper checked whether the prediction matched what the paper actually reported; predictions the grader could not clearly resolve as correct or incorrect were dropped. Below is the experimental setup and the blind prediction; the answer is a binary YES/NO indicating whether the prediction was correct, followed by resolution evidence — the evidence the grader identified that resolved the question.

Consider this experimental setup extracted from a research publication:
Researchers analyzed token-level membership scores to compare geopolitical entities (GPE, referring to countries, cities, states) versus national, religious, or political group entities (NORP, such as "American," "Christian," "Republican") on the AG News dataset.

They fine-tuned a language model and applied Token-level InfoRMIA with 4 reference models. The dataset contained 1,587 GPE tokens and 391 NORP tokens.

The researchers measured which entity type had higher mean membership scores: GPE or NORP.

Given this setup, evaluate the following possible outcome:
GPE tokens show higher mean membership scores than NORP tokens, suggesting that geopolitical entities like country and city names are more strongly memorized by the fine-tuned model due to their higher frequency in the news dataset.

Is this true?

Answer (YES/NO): YES